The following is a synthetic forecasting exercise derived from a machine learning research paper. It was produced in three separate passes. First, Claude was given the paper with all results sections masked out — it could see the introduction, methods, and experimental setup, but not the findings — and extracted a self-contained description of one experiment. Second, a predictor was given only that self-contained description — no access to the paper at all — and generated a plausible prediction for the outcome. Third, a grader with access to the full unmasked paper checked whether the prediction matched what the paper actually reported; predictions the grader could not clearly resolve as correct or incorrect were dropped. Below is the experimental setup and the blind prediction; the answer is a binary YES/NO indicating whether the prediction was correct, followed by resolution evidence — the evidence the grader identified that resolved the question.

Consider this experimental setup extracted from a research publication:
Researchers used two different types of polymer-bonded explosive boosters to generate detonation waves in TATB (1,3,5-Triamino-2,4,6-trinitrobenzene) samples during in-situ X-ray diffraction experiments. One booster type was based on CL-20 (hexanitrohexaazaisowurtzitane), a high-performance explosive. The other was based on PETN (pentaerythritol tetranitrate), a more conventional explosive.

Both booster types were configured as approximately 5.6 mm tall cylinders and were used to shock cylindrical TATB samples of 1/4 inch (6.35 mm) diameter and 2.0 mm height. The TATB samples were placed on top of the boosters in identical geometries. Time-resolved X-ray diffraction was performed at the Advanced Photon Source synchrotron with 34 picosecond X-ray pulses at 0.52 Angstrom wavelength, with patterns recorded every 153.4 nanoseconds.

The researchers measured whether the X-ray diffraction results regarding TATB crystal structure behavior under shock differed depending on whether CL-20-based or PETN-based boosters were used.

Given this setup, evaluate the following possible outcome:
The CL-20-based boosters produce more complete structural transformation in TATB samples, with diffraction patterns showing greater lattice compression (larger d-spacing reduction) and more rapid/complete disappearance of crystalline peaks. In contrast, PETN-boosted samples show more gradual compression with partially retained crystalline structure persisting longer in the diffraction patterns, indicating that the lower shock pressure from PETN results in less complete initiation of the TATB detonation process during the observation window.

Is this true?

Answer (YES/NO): NO